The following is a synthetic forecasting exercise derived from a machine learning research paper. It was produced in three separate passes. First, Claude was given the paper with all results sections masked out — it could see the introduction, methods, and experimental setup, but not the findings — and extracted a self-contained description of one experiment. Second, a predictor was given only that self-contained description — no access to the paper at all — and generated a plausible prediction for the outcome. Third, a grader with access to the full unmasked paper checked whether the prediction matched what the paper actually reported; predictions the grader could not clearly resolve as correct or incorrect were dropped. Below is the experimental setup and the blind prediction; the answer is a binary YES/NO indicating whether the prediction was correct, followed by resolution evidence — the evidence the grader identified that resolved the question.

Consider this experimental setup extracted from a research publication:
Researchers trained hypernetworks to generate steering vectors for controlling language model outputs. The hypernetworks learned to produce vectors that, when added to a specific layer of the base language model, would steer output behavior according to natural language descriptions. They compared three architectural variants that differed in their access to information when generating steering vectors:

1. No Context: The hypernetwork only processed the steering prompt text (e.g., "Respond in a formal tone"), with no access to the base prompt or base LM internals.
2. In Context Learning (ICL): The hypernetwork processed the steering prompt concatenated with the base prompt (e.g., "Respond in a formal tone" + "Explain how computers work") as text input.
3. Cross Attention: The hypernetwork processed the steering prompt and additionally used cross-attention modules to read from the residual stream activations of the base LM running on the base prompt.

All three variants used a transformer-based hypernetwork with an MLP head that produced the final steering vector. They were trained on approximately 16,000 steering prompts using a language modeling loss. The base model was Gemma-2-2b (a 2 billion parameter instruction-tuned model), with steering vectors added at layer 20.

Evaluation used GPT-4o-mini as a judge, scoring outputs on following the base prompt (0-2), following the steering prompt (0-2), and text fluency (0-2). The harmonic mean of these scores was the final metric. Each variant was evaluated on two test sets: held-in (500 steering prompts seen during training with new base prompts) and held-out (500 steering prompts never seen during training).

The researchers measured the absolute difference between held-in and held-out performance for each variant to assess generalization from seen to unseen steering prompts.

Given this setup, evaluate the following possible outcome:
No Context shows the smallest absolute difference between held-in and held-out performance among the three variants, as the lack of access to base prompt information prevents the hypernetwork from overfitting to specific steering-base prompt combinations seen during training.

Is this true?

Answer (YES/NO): NO